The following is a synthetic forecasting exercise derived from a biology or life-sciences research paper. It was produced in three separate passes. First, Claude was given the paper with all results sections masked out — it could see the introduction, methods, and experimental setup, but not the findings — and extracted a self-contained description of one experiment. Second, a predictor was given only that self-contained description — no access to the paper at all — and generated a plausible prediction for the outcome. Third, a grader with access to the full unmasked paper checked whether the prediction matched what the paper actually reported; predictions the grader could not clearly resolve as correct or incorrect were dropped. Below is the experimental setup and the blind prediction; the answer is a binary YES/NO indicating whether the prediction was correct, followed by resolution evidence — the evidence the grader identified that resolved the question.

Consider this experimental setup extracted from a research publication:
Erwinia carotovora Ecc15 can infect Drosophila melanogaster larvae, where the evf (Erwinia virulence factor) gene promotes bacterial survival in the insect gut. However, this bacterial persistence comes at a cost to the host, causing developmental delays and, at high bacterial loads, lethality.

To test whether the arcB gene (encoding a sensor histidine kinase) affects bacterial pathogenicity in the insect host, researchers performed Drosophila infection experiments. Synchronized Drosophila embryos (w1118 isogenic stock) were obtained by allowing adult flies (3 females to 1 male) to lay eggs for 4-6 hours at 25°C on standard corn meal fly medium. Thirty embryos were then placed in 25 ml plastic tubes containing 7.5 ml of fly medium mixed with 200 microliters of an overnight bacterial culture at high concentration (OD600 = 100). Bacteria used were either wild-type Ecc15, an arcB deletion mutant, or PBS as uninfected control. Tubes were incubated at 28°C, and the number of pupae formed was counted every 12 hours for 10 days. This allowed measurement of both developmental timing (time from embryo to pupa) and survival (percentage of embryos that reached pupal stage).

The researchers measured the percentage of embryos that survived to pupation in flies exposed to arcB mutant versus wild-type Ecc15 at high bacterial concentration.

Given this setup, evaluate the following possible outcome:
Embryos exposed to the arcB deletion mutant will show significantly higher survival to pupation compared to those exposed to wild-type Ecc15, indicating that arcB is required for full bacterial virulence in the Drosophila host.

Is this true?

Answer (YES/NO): YES